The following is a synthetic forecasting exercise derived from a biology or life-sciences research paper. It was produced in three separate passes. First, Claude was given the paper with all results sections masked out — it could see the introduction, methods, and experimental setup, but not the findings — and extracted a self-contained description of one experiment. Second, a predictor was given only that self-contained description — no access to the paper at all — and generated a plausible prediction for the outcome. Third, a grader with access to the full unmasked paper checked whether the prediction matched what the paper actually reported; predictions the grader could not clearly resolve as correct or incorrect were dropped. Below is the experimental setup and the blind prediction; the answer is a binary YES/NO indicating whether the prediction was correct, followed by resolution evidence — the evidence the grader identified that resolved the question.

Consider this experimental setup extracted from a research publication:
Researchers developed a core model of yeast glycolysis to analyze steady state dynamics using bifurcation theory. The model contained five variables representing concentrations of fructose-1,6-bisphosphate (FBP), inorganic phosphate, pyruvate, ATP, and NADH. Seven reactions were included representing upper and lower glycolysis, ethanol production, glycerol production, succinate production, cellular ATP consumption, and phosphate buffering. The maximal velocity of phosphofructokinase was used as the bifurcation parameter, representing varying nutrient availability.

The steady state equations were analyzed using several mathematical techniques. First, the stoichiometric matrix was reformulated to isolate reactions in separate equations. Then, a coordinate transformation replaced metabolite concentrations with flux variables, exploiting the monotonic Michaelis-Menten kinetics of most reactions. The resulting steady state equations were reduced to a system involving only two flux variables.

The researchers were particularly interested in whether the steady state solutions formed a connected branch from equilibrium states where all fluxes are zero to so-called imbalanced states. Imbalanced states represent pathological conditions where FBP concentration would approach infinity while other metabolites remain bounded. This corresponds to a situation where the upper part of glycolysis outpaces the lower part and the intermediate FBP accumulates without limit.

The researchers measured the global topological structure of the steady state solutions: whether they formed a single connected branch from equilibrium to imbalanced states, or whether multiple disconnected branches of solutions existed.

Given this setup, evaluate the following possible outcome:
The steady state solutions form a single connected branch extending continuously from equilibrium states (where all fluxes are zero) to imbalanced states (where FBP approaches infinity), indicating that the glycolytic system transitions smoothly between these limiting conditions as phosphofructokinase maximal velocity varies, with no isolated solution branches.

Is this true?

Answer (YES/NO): YES